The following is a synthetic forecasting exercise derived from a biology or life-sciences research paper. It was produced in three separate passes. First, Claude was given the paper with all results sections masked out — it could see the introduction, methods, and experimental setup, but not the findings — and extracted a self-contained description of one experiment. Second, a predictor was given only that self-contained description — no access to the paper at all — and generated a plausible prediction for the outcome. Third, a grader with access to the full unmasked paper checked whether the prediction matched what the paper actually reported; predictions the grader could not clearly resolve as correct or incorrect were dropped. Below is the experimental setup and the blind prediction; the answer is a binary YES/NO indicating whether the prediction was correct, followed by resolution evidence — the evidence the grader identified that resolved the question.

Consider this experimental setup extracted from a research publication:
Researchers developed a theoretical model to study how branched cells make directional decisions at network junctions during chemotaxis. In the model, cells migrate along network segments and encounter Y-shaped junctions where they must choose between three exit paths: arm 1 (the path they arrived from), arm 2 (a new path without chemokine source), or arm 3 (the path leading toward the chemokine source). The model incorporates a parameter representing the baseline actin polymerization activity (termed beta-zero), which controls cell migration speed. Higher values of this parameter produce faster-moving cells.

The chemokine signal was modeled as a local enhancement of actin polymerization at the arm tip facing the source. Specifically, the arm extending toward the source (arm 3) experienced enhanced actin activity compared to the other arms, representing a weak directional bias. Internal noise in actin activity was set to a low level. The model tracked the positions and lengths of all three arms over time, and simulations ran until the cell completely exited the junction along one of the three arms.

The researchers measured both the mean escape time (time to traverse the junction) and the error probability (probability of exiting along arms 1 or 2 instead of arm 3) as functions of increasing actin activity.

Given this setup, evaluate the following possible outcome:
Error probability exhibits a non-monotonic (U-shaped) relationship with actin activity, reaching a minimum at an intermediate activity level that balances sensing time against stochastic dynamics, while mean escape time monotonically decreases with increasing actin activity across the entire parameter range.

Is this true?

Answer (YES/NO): NO